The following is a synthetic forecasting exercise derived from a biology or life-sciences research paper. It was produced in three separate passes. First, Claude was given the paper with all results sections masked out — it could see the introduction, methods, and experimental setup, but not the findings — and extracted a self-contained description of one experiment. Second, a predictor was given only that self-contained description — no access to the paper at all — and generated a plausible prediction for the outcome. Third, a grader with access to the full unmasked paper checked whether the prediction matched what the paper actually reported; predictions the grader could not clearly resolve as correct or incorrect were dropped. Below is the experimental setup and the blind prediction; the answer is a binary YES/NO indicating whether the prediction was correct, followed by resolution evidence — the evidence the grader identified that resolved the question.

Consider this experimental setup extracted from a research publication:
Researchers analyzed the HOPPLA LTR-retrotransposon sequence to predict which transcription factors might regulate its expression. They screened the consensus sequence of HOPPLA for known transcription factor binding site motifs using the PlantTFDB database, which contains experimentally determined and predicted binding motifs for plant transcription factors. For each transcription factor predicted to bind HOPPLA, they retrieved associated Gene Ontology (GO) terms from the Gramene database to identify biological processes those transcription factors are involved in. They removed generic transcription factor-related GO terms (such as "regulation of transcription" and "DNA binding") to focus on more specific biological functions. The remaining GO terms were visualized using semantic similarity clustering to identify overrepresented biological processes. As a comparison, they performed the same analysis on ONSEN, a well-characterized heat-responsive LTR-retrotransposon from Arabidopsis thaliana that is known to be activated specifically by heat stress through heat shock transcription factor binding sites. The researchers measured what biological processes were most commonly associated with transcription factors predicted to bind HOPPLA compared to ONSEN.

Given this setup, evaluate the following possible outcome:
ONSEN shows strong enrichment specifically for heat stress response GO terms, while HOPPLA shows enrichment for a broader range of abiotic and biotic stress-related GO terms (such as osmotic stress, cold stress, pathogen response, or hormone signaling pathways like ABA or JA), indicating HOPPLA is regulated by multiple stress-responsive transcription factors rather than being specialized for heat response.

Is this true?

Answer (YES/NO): NO